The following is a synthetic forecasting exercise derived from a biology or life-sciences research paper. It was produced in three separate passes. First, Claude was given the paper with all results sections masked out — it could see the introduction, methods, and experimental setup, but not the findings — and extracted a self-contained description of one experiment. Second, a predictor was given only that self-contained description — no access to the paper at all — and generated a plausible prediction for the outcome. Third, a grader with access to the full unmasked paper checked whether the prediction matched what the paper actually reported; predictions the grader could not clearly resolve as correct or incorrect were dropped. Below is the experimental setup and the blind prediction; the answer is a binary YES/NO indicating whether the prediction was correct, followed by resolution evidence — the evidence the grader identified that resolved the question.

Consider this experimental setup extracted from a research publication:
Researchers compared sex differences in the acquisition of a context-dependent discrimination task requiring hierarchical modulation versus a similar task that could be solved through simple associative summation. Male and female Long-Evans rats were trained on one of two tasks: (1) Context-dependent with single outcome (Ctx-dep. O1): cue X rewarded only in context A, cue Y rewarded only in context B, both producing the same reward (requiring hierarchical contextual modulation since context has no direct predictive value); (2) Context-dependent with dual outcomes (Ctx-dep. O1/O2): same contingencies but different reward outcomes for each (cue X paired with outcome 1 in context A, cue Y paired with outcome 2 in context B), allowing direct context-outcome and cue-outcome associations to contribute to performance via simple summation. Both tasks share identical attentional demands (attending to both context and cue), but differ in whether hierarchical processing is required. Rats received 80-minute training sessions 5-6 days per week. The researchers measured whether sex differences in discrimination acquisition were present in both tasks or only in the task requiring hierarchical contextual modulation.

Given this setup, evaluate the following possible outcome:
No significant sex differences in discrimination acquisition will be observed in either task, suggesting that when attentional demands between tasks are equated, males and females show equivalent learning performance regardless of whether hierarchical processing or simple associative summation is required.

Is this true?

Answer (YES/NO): NO